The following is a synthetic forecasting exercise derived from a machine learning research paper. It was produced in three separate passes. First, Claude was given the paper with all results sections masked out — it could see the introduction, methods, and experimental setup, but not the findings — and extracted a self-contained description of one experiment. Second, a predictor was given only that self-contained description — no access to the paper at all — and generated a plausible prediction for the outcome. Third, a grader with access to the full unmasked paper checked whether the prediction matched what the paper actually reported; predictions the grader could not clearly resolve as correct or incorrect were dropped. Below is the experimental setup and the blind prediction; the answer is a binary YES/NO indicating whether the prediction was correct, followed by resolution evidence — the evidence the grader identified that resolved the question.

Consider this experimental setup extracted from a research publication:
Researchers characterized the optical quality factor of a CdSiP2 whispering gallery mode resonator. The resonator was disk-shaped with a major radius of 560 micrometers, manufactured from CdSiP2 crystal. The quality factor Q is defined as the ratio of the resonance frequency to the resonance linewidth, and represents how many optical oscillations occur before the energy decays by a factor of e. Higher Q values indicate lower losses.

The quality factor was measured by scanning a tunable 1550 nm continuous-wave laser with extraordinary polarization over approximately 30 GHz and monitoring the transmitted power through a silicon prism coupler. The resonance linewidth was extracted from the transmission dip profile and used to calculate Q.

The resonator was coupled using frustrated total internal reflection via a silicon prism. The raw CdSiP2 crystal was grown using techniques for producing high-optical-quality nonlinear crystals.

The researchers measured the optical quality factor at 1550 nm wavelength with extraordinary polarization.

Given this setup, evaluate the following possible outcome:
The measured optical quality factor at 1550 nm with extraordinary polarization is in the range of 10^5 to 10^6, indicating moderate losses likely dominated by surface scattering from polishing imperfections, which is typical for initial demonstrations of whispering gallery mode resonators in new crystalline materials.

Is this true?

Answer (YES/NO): NO